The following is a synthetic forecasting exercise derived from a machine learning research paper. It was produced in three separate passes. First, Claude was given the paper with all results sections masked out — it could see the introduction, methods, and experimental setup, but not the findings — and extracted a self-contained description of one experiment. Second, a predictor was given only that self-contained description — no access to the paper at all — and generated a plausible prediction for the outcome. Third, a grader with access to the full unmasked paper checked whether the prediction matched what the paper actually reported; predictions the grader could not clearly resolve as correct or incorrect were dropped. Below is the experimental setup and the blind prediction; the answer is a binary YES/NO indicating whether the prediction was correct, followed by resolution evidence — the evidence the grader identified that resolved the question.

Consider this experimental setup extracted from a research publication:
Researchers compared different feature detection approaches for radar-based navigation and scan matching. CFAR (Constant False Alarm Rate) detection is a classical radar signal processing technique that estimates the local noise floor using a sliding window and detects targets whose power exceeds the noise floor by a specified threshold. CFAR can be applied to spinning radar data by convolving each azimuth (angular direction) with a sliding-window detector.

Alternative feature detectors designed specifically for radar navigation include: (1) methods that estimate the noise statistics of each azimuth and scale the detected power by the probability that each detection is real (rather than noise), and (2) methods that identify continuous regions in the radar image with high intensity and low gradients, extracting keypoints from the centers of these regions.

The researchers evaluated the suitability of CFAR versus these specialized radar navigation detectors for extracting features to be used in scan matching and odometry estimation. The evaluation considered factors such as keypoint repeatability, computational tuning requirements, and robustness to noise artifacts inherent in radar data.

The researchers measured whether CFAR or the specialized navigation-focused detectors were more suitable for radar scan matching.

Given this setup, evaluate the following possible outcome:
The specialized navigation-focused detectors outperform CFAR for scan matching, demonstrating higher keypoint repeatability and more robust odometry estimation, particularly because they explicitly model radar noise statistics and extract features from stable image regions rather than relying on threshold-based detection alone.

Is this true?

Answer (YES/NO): YES